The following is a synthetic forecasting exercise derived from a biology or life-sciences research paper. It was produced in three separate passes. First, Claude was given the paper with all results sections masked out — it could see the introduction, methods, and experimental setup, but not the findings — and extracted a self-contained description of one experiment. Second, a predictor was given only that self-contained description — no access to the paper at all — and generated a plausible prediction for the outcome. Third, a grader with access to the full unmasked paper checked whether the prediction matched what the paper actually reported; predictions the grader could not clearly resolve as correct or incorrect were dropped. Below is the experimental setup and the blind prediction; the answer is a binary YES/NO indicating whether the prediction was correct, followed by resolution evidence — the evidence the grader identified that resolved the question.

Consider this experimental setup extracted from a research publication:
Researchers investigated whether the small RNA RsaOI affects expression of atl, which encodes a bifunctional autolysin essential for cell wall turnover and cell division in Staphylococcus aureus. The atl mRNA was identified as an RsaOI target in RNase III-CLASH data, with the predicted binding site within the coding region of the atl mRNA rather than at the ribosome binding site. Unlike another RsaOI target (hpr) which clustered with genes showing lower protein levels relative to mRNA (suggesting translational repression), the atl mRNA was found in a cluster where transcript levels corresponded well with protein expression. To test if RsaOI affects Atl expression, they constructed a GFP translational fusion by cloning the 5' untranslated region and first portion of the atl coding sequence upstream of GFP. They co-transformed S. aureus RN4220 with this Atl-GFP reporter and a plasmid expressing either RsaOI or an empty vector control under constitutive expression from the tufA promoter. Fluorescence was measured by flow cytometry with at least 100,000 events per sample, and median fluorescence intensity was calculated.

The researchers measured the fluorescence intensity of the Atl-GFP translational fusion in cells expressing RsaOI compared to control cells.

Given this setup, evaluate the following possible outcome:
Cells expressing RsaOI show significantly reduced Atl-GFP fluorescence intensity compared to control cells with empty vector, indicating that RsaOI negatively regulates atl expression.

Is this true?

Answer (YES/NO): YES